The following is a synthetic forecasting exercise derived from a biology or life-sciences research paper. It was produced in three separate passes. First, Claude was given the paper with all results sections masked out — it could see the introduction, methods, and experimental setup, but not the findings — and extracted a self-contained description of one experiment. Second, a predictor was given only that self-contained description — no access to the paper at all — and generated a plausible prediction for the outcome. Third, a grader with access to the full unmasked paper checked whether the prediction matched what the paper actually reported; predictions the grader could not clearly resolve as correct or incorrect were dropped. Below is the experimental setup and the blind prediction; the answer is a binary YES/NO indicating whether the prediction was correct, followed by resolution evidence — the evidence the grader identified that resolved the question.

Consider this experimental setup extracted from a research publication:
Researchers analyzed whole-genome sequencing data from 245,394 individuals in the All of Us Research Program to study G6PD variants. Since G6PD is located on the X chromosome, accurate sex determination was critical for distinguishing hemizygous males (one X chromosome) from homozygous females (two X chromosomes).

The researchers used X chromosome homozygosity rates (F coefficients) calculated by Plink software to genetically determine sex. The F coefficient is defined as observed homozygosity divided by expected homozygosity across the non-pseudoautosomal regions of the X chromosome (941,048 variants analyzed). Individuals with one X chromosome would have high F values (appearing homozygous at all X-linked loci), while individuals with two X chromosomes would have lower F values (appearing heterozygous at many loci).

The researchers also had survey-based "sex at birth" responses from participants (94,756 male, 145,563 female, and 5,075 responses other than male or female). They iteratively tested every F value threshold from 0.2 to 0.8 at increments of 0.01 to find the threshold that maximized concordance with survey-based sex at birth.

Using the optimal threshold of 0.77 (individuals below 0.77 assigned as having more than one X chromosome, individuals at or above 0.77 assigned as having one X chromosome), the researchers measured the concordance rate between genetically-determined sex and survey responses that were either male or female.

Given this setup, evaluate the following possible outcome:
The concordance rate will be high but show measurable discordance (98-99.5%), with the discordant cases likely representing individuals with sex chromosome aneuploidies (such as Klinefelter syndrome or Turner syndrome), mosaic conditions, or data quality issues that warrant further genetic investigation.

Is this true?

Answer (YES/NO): NO